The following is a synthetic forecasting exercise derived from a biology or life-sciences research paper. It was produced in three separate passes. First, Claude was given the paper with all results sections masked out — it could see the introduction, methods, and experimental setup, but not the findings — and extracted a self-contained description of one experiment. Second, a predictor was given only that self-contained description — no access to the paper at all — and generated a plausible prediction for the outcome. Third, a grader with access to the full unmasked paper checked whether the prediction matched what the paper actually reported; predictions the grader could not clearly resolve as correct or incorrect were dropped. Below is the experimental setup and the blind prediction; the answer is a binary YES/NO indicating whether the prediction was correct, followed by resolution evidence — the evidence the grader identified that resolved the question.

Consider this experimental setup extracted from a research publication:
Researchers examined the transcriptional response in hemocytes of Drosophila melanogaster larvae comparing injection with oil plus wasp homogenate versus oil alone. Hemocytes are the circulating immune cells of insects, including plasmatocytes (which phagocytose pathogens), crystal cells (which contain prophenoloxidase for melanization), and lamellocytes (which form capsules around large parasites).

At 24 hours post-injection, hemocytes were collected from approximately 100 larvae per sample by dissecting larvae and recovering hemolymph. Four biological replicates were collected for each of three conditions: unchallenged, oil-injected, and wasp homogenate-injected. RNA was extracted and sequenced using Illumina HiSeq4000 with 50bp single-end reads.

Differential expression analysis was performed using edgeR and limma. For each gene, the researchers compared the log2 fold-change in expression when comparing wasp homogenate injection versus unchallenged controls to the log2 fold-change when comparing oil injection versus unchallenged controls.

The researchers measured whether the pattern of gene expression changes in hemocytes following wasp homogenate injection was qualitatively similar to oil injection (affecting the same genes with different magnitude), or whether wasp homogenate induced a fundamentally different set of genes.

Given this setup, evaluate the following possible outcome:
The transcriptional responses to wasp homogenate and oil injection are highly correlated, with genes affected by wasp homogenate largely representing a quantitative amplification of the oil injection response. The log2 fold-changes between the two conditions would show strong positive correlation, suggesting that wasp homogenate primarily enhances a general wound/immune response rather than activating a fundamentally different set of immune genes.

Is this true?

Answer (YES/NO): YES